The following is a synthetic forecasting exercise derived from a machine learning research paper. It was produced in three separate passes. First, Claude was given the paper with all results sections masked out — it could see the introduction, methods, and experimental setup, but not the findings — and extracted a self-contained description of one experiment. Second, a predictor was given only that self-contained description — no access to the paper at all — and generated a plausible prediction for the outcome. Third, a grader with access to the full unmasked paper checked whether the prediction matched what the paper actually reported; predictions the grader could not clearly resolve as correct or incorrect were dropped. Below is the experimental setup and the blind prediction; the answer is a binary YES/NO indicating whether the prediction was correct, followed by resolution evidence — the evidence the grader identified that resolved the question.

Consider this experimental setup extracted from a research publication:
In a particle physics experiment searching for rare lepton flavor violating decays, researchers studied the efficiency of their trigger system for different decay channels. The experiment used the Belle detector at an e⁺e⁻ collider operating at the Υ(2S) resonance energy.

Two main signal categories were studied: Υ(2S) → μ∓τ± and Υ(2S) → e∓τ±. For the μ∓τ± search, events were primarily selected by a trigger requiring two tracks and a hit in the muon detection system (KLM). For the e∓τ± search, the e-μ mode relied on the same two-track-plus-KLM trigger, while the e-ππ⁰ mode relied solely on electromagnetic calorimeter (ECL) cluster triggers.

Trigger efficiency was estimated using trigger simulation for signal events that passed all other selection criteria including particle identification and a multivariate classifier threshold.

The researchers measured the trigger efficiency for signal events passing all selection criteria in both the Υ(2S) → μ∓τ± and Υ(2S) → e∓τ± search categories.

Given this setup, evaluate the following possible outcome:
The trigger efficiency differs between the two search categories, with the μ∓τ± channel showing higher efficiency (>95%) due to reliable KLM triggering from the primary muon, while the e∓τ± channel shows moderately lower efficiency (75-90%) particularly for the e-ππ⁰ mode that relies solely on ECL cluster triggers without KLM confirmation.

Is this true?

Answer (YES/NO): YES